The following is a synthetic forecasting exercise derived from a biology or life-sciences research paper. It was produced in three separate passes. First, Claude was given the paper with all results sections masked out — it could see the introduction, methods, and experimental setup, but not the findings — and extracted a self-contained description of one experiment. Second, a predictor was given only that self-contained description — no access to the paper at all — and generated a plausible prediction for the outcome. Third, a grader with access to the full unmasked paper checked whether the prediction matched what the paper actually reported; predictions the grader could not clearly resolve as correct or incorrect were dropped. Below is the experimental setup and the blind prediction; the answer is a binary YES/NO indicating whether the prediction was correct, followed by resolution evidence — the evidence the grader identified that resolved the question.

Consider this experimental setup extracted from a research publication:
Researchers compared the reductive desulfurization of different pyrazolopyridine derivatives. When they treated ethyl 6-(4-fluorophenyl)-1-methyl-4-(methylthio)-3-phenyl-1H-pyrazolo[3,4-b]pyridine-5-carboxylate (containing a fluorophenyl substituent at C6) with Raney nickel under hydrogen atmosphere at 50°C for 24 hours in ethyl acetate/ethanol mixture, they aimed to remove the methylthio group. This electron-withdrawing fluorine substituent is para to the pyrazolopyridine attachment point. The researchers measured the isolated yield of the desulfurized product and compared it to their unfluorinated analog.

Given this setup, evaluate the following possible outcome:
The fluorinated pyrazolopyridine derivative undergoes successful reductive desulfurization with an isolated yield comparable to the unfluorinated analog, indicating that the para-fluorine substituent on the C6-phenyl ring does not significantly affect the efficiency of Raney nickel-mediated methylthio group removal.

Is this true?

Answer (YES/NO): YES